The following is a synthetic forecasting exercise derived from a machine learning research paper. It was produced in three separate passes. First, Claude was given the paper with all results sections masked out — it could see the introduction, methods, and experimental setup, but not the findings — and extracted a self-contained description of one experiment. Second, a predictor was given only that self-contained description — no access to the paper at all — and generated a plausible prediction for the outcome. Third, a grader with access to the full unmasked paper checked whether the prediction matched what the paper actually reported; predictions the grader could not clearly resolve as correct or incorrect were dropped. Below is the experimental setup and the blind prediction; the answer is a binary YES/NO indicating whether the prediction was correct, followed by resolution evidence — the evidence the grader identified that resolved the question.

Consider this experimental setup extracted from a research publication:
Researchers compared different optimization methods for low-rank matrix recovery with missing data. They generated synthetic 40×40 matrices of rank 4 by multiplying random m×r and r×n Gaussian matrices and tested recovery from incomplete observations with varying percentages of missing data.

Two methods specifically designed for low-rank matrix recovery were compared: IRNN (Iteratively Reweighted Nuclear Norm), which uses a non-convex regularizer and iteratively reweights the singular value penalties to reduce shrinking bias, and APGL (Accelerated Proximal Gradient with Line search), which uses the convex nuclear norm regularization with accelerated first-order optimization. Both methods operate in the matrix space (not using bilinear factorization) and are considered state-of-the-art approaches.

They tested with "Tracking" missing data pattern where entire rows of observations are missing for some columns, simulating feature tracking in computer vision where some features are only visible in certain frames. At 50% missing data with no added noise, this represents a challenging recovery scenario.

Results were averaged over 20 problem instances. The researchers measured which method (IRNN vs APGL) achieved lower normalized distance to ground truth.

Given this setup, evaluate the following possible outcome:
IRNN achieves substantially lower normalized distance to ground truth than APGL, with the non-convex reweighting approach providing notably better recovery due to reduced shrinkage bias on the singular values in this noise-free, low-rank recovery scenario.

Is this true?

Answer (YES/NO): YES